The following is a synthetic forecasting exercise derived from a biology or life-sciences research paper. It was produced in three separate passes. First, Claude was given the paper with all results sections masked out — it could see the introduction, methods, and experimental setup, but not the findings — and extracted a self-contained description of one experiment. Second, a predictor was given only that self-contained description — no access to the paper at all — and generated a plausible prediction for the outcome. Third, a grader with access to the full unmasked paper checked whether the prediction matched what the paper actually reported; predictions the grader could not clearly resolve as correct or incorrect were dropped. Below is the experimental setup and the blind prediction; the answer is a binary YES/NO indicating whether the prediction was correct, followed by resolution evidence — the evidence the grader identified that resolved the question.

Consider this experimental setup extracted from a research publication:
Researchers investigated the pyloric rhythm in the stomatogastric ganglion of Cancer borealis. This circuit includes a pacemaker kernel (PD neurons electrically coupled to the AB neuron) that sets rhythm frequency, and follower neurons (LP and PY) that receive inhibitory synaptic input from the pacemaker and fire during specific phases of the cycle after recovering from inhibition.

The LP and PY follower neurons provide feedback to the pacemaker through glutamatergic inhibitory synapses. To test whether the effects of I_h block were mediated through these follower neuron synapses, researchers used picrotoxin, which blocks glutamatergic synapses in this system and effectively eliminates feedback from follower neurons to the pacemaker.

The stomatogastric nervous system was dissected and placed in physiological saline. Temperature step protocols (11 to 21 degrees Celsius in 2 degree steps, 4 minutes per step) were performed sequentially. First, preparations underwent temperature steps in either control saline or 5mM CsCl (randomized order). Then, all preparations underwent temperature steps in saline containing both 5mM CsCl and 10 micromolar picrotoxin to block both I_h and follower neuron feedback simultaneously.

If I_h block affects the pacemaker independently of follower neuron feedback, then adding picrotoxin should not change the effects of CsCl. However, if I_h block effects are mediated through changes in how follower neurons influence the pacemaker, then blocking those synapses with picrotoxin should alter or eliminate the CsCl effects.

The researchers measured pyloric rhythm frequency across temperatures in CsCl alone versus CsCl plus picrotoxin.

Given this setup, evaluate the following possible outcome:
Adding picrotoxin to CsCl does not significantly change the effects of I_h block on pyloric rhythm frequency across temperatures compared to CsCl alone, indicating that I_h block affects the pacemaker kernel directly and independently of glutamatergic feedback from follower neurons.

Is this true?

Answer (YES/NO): NO